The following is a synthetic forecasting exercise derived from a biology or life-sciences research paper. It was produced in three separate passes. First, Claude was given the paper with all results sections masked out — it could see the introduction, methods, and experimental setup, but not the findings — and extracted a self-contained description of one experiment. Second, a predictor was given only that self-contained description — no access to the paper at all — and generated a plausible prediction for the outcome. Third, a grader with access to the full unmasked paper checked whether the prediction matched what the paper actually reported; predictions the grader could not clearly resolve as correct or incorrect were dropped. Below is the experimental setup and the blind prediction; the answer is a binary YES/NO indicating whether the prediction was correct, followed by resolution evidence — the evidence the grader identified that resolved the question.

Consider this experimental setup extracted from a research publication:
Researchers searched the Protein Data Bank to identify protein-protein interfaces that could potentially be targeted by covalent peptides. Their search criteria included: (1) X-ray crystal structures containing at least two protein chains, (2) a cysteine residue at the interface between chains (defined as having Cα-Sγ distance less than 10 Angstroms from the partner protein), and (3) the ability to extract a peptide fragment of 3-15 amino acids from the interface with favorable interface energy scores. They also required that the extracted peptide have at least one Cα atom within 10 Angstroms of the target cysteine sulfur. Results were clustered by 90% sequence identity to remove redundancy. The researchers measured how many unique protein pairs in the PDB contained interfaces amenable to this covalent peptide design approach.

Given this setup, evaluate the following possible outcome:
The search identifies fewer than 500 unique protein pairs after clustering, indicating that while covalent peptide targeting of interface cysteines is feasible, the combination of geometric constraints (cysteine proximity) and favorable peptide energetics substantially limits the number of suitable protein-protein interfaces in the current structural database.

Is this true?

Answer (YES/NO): NO